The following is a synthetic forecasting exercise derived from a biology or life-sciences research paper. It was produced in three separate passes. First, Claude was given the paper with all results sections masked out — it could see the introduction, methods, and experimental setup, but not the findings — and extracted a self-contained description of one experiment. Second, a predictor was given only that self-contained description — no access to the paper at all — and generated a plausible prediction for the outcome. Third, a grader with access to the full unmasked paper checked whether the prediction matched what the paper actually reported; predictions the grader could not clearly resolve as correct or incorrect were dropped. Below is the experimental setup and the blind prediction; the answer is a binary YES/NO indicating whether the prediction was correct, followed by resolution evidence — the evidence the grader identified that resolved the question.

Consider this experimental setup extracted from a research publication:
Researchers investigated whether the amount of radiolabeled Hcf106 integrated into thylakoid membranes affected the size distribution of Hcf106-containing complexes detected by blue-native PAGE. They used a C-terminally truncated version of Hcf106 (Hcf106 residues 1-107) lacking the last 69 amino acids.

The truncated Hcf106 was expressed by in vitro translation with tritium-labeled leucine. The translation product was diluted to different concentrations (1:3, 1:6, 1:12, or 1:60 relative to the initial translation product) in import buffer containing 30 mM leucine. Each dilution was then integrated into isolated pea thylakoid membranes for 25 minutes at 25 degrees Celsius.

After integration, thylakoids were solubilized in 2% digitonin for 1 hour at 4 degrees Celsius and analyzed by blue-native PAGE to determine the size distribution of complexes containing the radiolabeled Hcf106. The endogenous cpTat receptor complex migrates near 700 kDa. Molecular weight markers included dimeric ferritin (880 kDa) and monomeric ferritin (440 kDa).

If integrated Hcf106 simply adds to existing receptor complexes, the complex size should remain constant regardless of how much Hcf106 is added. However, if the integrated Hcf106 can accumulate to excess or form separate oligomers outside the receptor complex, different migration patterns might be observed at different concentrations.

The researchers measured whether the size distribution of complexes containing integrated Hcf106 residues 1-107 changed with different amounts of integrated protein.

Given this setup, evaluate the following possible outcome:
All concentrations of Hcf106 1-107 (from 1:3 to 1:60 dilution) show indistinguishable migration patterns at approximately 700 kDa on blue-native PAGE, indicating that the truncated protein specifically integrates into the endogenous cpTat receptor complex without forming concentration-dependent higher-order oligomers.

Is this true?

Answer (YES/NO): NO